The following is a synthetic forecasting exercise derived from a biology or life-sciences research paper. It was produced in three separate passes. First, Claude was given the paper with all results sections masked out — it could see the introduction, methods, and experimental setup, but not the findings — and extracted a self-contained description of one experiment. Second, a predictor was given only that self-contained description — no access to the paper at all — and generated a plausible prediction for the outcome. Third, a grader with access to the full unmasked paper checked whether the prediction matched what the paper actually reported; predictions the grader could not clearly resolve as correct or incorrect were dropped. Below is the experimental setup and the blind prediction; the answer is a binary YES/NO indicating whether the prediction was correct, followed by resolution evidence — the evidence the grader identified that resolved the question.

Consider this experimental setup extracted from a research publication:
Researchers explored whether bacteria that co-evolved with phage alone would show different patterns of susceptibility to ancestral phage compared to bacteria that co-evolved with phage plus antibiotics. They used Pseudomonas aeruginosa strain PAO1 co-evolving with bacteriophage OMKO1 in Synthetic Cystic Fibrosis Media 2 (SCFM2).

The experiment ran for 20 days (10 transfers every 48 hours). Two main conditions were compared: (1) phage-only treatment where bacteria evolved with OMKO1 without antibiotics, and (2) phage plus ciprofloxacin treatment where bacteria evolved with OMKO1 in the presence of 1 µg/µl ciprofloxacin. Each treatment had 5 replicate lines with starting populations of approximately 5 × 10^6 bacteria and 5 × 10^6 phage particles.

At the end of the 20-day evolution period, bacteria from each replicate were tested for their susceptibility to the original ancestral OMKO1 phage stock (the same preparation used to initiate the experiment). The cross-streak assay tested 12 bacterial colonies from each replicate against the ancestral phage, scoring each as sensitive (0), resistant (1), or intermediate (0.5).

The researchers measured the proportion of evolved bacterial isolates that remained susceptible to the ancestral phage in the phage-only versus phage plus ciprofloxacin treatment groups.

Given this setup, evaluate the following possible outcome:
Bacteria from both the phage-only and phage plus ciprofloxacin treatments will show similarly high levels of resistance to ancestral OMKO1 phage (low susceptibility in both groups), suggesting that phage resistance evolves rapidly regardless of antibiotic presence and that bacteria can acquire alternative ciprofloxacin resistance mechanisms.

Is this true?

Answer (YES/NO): NO